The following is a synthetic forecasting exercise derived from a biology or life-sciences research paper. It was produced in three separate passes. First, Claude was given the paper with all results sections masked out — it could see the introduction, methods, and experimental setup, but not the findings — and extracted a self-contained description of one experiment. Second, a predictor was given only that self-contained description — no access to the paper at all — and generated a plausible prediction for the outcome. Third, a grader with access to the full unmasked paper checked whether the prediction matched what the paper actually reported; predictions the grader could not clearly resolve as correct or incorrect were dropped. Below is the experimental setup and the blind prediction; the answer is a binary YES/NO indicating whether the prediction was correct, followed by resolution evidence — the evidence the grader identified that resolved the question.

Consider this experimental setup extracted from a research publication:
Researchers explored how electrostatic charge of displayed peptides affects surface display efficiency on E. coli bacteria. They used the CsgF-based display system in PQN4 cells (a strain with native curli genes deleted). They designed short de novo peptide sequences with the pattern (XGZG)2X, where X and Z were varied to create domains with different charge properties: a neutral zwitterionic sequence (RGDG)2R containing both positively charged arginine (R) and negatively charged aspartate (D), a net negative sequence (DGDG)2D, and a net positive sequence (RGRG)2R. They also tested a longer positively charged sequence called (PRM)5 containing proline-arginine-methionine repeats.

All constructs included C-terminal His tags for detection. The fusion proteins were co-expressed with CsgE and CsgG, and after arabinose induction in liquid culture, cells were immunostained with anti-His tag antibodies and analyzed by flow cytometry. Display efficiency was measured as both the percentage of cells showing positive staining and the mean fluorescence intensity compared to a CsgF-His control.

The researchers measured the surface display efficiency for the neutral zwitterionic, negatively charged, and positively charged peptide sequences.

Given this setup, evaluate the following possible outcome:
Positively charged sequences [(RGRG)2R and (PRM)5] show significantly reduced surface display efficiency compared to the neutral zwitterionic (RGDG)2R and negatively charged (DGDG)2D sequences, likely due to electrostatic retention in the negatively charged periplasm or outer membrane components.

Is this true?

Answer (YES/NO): YES